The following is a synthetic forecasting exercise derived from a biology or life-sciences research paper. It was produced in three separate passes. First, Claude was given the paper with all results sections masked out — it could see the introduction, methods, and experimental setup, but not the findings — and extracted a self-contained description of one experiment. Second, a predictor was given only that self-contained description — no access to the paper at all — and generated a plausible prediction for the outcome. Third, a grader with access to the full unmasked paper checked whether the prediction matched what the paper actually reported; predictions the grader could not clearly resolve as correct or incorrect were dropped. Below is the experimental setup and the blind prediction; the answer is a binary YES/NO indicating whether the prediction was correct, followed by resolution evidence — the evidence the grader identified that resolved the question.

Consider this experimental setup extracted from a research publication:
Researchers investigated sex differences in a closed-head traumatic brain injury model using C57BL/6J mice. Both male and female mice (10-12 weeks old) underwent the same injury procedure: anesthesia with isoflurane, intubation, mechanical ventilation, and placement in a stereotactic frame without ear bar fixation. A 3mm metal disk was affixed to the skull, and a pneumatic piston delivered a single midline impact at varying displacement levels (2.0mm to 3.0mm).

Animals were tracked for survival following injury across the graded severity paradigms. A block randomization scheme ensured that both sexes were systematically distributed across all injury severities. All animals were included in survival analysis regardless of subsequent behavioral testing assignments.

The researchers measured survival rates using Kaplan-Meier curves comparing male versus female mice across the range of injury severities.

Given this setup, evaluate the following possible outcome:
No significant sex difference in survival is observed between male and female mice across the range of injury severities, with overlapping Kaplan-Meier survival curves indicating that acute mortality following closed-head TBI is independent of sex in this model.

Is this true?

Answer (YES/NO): NO